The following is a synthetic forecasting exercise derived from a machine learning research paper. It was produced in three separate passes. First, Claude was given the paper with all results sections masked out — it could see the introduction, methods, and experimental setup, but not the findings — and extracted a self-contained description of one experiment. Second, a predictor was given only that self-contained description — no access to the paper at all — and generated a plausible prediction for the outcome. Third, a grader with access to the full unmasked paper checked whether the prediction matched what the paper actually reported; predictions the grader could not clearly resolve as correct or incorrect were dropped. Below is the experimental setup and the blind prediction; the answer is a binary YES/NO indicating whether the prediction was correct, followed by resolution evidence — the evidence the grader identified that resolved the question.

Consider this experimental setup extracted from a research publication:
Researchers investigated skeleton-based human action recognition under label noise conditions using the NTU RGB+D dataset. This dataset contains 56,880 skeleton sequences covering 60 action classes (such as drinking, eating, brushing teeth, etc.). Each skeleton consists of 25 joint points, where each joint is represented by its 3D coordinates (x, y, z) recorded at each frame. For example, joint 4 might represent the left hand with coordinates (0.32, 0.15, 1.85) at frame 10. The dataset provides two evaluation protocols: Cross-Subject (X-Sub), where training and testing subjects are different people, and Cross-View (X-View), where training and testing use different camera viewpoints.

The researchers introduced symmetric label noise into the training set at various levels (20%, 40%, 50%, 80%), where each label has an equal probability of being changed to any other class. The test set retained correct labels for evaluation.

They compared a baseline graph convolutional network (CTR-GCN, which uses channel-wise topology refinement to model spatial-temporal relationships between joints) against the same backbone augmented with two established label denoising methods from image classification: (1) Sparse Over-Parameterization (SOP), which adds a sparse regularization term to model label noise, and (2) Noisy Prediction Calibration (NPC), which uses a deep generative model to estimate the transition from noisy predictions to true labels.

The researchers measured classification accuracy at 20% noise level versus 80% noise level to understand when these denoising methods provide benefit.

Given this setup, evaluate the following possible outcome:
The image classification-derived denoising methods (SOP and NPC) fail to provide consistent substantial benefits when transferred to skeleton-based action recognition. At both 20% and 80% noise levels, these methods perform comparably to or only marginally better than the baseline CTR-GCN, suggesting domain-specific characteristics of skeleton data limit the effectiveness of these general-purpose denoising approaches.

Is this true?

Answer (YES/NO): YES